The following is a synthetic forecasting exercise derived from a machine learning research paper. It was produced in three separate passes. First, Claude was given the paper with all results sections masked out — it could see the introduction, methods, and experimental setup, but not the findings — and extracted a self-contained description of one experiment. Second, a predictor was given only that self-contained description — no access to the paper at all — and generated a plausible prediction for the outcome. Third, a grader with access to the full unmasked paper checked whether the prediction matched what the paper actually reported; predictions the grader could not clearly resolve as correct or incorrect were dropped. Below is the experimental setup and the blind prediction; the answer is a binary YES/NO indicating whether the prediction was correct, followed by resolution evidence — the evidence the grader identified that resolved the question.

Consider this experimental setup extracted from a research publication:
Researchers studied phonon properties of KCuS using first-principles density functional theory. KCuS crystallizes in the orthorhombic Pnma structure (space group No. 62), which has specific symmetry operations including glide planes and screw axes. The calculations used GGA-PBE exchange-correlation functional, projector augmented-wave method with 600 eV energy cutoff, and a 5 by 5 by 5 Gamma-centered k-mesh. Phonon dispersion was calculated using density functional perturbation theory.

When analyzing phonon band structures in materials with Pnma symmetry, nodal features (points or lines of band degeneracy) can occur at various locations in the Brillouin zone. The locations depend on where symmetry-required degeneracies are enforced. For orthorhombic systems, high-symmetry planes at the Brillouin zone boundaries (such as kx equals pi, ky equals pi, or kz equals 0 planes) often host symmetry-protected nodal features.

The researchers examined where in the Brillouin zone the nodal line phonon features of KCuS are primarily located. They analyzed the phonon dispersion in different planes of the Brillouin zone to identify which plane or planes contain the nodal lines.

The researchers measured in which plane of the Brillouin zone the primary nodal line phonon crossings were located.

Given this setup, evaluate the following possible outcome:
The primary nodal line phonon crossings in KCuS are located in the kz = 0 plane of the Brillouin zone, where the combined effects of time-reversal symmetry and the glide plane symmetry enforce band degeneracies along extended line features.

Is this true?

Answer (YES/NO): NO